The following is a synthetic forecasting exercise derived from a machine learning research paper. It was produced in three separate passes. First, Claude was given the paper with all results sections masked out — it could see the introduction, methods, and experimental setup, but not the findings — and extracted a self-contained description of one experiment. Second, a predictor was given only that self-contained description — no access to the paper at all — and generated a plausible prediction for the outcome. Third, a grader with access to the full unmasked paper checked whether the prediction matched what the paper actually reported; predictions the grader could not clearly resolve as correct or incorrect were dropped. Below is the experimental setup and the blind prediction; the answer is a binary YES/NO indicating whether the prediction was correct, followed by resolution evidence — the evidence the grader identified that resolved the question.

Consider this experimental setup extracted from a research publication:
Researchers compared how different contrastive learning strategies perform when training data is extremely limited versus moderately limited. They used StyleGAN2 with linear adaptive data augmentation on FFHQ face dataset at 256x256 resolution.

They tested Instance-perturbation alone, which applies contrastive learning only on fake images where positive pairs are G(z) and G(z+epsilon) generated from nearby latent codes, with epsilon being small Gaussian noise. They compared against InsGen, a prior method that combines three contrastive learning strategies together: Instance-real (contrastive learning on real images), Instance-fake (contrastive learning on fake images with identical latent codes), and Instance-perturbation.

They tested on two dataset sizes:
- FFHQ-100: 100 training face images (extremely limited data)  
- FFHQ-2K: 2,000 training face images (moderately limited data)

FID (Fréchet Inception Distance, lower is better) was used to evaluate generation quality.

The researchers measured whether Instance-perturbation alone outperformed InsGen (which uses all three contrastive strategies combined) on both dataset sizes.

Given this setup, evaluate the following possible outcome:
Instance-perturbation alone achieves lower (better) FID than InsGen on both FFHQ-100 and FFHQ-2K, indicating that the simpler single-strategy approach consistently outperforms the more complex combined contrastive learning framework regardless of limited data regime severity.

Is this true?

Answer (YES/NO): YES